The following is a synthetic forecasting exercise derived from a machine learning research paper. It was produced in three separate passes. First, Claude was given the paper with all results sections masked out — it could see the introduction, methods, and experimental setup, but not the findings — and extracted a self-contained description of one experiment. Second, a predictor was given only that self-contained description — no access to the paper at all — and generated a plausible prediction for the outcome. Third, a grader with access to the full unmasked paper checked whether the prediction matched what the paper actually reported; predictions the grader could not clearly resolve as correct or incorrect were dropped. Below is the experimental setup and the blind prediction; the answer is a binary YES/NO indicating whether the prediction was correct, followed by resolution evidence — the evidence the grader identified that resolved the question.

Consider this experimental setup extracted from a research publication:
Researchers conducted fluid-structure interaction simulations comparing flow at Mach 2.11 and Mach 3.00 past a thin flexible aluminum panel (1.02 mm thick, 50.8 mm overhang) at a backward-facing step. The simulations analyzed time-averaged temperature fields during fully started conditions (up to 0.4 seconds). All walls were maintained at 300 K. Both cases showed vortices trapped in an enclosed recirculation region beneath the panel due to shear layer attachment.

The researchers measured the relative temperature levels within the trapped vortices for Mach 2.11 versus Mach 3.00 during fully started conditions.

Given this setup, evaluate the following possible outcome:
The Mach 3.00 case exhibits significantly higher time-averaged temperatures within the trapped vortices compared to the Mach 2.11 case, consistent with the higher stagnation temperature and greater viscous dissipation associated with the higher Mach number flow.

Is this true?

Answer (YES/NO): YES